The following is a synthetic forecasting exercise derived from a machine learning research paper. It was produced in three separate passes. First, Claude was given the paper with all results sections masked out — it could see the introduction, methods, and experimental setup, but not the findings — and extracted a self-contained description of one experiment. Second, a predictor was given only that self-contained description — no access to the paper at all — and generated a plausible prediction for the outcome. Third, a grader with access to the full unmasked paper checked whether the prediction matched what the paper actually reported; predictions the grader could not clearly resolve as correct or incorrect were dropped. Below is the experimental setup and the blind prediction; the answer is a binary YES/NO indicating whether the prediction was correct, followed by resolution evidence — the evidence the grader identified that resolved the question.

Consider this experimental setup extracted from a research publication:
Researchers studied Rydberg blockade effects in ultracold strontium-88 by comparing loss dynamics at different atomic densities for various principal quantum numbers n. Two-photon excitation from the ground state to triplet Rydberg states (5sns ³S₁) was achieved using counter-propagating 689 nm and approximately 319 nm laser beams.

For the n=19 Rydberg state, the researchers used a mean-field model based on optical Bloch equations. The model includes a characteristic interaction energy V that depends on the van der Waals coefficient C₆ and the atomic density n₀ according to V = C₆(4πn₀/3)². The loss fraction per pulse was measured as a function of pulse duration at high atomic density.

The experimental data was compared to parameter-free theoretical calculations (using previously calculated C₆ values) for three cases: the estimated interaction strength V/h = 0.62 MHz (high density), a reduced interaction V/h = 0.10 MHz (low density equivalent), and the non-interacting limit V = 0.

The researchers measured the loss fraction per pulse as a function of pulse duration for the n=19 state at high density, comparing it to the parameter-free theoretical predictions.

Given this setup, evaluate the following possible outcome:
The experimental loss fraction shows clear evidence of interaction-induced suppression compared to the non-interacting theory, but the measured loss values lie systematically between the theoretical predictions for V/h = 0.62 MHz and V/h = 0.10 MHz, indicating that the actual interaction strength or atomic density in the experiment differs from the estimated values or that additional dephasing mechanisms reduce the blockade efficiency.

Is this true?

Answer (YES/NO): NO